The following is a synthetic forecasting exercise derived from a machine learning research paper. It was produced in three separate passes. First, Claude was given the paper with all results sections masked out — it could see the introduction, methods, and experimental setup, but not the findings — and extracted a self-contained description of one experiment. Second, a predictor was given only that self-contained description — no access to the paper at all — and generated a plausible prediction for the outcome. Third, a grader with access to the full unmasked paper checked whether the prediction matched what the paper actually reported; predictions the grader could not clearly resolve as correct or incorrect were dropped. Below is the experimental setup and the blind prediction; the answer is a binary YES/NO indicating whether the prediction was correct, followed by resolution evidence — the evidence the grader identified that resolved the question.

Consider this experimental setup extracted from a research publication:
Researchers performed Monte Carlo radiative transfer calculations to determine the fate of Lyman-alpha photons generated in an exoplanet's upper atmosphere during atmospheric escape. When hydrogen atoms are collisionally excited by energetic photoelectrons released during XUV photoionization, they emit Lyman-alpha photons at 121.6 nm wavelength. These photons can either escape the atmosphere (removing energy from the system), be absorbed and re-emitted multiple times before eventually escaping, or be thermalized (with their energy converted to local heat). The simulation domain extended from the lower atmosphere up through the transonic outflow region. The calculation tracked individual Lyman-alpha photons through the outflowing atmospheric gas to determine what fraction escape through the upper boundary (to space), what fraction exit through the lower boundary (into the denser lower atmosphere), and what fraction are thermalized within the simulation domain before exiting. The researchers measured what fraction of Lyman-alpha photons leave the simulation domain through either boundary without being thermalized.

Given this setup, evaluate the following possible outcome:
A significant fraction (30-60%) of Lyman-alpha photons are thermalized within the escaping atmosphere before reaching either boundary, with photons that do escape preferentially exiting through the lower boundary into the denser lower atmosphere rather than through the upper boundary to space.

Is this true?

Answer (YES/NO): NO